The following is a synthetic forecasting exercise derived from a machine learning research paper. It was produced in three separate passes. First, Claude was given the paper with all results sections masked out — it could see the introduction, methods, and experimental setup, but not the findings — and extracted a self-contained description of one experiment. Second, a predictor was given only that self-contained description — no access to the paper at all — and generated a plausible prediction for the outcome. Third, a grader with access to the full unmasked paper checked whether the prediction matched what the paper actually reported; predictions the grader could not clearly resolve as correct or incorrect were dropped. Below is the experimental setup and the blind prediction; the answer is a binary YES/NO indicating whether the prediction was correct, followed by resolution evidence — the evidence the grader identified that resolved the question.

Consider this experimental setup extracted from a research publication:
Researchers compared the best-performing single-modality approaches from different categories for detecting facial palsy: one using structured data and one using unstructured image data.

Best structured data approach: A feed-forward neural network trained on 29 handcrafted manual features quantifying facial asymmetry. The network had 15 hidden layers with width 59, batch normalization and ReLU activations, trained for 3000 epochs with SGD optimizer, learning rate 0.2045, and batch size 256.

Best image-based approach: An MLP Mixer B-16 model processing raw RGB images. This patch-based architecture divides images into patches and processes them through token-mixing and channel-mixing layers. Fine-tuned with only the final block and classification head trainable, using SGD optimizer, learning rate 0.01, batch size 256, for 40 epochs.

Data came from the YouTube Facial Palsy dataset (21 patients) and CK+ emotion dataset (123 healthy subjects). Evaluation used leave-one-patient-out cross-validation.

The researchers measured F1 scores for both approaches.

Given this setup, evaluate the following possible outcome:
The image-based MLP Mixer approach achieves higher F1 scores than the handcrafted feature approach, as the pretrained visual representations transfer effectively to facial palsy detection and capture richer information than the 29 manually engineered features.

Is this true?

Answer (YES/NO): YES